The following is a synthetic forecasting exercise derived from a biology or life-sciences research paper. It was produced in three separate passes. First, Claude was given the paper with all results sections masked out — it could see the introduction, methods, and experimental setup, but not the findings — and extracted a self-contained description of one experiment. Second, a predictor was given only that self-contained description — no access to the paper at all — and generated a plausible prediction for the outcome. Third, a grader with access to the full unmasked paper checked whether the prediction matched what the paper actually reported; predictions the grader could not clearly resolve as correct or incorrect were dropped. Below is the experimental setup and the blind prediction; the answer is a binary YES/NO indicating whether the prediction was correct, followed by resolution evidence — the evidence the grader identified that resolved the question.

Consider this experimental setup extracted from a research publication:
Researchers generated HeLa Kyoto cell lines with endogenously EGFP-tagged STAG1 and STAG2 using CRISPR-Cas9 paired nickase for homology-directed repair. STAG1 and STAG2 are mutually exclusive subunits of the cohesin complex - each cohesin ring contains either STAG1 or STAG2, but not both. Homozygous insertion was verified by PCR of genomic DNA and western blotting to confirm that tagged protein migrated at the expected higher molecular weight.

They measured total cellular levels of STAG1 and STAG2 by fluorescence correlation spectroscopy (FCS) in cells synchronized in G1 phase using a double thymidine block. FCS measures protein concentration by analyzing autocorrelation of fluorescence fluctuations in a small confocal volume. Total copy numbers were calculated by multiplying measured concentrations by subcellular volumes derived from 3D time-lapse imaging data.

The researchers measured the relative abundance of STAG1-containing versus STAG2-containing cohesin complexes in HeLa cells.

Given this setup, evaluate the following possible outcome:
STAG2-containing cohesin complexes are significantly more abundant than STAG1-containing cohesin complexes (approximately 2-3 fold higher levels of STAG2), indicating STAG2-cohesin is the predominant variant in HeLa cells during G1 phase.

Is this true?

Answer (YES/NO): YES